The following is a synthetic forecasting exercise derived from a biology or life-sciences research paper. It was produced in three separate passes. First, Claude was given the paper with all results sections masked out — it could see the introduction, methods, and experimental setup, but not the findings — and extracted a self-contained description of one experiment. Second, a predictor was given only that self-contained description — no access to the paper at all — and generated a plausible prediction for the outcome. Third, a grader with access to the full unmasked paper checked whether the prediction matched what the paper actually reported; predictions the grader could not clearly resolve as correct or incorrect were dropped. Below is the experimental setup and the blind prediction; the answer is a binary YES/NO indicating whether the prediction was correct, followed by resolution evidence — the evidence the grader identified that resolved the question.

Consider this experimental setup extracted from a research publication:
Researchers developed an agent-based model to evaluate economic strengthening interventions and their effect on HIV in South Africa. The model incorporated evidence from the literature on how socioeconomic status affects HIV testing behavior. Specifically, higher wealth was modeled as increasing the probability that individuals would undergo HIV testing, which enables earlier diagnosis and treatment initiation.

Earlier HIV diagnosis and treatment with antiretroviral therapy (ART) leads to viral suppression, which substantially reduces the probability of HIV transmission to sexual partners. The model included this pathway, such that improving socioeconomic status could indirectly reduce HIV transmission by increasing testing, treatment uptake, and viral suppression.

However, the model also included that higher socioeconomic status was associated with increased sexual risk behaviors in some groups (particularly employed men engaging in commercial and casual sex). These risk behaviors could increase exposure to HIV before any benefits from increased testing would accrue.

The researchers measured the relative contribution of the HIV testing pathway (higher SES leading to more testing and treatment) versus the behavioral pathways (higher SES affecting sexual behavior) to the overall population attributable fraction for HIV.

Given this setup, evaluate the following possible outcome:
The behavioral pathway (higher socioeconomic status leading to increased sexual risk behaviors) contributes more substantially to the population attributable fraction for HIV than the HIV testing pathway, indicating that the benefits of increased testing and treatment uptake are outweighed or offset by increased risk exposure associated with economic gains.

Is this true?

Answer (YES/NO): YES